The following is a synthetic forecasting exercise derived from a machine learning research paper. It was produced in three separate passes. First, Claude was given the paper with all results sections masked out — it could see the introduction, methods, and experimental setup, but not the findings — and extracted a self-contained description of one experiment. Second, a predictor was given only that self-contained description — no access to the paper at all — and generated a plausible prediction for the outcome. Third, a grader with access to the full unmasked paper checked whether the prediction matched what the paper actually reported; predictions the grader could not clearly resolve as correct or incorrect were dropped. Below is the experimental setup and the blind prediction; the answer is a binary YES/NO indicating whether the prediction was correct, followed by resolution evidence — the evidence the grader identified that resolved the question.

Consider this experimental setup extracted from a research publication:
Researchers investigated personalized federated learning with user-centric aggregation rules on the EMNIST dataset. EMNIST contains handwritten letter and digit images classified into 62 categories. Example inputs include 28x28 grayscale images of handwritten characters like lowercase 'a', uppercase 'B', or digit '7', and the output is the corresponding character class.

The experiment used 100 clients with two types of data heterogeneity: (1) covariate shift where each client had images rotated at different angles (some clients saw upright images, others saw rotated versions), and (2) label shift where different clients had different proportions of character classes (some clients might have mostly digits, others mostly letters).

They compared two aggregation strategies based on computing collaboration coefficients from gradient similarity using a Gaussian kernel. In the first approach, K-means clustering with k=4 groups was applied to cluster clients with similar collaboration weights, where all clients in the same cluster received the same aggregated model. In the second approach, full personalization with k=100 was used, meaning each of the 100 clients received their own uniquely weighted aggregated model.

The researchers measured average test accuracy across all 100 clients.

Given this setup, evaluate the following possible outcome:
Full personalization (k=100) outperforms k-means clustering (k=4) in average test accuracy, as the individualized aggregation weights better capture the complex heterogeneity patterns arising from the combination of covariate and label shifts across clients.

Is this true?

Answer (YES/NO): NO